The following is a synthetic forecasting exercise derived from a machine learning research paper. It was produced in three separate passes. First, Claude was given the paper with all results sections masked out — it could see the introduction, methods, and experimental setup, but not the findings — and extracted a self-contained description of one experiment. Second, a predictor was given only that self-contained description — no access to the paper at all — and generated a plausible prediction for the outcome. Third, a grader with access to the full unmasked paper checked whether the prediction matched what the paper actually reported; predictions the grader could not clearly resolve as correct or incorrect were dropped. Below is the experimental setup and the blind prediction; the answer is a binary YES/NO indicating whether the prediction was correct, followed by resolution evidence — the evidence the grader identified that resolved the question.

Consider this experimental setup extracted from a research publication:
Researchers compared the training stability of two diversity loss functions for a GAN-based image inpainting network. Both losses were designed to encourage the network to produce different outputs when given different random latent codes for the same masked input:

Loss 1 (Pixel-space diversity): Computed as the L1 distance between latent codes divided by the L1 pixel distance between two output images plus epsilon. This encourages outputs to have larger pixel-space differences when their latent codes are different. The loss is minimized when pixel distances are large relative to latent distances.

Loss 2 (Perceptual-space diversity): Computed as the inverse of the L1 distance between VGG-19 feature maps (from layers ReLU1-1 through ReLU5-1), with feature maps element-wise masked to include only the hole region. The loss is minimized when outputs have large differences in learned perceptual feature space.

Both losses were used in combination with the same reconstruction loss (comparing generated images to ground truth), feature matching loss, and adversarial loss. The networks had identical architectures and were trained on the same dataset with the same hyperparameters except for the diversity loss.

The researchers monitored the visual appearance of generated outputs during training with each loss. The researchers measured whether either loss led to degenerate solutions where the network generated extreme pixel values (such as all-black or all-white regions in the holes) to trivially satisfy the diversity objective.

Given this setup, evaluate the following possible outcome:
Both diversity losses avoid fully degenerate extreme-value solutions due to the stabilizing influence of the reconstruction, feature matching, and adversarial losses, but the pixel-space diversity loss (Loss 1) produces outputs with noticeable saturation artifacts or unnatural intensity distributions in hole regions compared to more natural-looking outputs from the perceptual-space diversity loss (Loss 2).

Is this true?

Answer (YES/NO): NO